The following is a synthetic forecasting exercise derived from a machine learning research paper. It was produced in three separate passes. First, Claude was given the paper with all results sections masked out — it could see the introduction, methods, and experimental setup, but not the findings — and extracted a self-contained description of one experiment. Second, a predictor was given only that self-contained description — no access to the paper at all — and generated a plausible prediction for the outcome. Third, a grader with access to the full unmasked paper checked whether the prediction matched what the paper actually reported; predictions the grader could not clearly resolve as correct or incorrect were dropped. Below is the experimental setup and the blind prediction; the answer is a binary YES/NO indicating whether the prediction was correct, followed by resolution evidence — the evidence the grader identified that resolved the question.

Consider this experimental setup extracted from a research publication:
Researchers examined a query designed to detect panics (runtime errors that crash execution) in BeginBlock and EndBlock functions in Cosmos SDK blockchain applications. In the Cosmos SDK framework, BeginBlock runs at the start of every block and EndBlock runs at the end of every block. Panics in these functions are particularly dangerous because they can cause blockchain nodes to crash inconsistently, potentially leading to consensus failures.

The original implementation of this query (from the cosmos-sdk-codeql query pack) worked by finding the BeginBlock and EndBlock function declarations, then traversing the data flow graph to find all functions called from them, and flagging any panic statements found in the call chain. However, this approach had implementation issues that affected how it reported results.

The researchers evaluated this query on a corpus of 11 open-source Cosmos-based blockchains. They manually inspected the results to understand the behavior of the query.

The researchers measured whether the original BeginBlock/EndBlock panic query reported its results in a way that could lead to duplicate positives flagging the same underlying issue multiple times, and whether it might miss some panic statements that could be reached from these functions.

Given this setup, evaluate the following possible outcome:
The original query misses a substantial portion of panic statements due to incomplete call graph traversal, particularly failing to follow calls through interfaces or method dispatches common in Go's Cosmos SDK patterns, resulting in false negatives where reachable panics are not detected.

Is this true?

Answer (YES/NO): NO